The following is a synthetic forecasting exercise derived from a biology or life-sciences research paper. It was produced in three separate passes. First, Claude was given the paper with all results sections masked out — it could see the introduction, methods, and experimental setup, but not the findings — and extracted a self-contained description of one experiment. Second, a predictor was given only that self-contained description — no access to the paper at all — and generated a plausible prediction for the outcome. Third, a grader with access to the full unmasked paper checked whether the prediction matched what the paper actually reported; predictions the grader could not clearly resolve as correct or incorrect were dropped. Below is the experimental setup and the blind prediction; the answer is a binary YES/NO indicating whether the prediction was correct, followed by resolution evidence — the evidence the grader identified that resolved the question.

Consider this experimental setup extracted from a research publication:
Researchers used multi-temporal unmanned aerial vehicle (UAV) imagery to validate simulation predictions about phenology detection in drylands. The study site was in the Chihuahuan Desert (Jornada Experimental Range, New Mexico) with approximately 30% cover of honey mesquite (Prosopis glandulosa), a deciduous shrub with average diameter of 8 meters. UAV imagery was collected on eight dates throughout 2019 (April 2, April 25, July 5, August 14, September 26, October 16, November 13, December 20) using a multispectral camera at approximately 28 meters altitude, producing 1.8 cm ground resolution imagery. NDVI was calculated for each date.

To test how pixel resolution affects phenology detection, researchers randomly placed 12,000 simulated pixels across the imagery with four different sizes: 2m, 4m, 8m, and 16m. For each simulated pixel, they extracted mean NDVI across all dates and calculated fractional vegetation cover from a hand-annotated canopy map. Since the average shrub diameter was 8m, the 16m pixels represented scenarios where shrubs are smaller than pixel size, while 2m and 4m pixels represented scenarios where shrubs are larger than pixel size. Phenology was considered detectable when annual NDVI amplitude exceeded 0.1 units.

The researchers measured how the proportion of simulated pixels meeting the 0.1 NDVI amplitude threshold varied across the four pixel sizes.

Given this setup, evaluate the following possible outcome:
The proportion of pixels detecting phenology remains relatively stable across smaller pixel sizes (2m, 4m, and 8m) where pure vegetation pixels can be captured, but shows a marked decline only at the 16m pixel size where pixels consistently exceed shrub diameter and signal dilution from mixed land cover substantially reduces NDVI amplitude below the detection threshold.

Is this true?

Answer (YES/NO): NO